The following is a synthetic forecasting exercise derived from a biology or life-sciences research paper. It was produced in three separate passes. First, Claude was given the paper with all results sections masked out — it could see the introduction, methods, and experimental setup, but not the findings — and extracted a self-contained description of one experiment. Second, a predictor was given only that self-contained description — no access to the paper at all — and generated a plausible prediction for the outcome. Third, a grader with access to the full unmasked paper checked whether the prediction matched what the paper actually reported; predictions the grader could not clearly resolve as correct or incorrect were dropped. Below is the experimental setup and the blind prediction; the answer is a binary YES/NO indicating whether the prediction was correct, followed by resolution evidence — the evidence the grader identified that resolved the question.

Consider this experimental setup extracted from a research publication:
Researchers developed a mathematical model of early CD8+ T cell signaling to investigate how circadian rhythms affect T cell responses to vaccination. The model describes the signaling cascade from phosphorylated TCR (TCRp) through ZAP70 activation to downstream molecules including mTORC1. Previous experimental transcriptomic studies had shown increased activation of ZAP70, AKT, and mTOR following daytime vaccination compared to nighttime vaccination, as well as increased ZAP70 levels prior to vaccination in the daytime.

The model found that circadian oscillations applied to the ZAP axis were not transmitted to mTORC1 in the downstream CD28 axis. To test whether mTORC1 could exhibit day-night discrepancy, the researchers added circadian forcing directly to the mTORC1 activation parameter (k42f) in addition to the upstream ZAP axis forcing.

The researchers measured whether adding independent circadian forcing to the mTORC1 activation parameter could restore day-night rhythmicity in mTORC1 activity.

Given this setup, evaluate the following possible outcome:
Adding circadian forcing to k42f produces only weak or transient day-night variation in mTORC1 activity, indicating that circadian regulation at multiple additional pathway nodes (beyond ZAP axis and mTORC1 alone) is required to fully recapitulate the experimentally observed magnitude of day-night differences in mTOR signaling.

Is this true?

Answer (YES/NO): NO